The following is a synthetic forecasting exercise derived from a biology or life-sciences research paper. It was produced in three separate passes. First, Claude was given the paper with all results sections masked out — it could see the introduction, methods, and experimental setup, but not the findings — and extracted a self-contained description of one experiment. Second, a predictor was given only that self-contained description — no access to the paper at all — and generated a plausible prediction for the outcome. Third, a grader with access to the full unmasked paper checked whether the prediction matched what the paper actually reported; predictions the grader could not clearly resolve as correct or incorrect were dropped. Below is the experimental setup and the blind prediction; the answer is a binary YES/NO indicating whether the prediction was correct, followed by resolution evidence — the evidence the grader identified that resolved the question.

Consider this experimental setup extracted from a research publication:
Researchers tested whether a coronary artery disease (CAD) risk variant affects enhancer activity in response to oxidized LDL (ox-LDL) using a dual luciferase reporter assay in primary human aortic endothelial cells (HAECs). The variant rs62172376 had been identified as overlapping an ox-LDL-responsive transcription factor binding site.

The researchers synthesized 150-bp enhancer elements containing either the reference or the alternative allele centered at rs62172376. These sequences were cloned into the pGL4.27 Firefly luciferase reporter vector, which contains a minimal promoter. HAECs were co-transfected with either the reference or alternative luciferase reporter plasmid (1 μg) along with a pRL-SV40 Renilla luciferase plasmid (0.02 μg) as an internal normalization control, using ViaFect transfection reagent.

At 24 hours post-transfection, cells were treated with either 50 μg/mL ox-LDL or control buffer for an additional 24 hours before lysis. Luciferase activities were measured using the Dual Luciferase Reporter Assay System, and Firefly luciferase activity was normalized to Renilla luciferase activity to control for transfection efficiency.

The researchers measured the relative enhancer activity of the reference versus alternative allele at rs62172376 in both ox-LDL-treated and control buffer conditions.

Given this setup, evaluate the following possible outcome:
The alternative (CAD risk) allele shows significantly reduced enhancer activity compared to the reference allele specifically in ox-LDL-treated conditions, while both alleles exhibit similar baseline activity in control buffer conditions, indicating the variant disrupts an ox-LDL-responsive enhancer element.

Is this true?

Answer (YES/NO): NO